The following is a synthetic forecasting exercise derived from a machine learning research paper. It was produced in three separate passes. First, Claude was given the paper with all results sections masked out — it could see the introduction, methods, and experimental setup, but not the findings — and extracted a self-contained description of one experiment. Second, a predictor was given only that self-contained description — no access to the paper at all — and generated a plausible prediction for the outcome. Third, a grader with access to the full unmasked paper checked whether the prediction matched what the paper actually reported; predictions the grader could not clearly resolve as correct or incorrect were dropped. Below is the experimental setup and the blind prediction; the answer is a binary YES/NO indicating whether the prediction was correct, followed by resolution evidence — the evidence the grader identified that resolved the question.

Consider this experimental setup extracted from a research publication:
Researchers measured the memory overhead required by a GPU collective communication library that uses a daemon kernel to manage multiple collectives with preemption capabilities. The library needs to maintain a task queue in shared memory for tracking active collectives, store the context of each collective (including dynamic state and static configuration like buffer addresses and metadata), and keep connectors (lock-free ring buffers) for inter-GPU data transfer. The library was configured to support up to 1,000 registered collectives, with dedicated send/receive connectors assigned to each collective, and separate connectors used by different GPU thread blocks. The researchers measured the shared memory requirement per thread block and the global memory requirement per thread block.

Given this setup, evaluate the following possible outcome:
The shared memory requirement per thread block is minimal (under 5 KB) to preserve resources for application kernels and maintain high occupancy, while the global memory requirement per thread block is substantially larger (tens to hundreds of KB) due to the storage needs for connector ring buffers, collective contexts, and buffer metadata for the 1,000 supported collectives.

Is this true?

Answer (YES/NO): NO